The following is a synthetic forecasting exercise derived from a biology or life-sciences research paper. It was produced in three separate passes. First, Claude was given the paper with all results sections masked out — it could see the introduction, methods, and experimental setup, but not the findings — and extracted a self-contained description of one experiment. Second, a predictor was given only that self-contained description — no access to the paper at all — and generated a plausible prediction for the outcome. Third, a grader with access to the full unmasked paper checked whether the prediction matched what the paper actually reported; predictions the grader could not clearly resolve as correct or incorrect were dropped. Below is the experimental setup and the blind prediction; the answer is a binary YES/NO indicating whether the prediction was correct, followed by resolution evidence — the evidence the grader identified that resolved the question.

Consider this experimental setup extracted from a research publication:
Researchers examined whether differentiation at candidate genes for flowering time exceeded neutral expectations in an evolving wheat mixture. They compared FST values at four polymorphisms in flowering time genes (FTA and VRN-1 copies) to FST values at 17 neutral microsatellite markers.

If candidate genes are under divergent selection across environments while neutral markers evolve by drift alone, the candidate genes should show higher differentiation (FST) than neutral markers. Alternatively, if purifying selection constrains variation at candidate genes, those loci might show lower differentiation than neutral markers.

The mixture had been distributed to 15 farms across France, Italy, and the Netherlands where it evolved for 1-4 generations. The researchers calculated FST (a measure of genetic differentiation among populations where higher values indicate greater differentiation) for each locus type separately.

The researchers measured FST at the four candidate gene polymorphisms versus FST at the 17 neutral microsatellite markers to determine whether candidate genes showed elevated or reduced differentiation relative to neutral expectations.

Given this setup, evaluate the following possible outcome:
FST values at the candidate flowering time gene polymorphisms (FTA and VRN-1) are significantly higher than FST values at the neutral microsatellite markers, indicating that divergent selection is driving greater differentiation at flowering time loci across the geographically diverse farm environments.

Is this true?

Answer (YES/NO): YES